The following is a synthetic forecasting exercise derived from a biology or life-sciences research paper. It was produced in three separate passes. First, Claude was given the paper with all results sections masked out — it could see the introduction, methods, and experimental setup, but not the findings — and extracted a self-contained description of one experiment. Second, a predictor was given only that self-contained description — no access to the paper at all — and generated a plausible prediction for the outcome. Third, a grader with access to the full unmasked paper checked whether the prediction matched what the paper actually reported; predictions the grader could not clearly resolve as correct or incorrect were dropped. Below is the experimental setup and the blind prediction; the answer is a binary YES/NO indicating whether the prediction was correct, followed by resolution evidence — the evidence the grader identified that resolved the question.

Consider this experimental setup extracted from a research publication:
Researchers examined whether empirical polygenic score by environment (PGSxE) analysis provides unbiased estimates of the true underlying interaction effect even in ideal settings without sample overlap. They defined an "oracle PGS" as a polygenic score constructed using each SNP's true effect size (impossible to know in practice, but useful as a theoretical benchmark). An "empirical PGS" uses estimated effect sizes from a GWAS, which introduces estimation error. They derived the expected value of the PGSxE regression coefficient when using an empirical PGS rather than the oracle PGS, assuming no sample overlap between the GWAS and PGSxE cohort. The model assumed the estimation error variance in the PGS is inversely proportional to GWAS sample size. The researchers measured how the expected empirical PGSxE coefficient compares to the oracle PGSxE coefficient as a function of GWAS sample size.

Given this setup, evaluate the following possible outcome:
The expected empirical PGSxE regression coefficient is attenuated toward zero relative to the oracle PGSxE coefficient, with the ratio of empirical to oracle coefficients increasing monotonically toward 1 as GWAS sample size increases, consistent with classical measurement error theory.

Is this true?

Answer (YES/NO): YES